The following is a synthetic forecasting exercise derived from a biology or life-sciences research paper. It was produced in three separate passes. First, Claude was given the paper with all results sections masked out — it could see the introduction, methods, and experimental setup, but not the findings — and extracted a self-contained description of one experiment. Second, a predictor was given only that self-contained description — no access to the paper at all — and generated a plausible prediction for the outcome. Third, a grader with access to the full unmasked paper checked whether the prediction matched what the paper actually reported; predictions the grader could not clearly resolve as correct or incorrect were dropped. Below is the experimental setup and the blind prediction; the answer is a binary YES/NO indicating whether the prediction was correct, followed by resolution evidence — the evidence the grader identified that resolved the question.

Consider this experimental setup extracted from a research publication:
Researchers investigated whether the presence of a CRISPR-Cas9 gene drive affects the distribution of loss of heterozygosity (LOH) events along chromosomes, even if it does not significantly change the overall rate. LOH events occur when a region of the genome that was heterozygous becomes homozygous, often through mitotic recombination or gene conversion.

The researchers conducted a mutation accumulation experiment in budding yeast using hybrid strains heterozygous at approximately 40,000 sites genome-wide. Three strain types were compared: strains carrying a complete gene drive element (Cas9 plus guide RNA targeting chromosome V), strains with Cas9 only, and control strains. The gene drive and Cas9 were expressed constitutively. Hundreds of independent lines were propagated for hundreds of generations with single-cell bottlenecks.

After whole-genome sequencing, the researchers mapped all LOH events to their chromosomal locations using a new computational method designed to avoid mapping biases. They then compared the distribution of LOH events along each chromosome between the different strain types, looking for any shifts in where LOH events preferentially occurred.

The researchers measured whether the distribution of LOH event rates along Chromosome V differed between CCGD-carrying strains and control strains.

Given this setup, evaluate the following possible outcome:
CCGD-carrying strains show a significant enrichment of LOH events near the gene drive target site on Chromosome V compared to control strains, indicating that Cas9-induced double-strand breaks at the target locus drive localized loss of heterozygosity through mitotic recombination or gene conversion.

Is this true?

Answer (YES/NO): NO